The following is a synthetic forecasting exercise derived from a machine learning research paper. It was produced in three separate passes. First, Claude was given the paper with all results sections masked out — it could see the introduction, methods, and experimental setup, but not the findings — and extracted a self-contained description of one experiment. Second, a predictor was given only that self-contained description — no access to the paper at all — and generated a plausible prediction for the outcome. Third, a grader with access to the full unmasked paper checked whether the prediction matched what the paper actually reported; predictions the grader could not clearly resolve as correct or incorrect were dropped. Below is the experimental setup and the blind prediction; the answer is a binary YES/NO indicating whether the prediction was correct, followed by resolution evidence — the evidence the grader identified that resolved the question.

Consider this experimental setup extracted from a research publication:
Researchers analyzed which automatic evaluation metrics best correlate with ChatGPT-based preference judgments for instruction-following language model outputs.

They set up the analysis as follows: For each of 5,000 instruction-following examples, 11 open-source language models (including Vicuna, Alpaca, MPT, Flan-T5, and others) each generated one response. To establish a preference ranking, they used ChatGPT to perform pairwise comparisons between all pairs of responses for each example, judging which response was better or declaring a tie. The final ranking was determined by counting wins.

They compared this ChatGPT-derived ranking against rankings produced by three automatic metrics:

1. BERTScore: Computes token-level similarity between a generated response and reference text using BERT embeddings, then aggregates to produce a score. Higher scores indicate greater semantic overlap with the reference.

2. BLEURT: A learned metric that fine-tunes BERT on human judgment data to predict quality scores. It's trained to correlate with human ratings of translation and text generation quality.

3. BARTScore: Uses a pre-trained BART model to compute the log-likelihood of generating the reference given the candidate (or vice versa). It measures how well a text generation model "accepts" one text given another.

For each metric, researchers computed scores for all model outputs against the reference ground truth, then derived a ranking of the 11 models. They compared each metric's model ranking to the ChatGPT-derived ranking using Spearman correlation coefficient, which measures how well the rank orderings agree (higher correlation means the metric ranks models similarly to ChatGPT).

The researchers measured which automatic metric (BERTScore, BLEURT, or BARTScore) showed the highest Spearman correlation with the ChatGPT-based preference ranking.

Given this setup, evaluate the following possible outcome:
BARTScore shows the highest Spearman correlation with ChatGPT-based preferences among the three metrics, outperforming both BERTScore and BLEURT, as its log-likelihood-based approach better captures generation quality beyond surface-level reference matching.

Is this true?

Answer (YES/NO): YES